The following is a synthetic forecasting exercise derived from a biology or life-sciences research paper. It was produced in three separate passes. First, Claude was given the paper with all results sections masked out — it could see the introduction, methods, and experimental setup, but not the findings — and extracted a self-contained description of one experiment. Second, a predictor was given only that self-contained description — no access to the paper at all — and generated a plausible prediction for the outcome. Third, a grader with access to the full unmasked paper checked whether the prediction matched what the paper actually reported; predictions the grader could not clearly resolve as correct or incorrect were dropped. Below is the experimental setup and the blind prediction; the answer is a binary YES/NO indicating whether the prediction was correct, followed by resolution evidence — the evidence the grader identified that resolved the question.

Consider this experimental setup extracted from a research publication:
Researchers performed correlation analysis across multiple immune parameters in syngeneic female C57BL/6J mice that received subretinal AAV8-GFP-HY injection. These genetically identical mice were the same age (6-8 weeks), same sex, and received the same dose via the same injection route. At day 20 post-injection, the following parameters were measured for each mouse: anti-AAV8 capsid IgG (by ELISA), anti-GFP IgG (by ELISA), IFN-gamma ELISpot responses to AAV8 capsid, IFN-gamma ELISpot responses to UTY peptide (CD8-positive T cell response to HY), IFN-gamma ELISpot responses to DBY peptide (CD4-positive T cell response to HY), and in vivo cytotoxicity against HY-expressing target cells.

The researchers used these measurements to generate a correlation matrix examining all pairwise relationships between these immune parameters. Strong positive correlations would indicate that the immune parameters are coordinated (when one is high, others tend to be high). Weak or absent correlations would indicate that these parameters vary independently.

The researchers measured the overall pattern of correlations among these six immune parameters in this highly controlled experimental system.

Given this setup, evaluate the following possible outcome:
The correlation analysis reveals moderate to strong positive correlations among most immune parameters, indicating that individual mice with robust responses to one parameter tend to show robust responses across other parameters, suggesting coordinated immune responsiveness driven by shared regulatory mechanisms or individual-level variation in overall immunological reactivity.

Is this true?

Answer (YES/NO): NO